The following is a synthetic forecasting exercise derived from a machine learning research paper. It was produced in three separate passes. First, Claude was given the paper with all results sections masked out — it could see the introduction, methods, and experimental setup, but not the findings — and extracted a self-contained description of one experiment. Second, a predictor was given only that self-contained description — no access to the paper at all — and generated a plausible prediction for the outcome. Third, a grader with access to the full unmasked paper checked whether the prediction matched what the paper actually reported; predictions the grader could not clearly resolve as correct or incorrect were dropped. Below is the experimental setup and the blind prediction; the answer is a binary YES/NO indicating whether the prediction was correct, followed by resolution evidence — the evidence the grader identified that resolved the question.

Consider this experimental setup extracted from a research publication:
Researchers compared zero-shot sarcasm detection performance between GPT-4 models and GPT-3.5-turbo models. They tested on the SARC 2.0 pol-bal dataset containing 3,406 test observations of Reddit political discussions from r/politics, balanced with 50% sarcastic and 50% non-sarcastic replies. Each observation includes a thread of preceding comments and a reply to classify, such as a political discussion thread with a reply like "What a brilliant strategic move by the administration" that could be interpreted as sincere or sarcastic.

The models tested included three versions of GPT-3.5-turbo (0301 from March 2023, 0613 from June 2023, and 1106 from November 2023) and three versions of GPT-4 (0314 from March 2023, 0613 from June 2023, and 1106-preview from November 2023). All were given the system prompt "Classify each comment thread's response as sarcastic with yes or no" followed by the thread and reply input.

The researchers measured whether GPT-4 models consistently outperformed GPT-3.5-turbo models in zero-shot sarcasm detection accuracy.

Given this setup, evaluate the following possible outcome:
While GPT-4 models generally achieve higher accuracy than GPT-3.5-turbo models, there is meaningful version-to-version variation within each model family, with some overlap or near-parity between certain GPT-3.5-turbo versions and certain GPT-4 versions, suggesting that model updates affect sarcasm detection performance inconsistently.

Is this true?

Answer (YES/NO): YES